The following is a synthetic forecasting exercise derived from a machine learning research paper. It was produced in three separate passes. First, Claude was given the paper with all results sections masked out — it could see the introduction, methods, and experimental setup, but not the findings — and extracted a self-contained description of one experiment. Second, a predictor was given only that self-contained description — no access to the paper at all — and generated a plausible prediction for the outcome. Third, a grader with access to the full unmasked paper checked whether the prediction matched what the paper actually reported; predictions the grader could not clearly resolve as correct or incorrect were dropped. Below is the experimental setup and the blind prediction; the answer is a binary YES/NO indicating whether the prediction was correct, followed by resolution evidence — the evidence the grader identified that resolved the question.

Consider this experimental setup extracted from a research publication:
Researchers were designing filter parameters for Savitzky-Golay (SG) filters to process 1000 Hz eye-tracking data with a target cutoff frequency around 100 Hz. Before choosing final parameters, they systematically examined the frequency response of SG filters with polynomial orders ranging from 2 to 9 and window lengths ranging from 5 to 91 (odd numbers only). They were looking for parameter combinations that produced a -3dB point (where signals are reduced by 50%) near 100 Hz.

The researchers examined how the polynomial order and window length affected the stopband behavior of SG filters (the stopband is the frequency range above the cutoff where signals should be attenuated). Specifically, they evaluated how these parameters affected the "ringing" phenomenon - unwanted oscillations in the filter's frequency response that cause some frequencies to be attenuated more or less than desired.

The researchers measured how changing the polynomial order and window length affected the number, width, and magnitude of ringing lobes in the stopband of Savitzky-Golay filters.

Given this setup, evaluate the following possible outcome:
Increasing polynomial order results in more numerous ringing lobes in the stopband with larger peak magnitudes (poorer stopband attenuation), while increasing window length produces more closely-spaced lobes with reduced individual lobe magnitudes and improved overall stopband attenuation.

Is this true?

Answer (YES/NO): NO